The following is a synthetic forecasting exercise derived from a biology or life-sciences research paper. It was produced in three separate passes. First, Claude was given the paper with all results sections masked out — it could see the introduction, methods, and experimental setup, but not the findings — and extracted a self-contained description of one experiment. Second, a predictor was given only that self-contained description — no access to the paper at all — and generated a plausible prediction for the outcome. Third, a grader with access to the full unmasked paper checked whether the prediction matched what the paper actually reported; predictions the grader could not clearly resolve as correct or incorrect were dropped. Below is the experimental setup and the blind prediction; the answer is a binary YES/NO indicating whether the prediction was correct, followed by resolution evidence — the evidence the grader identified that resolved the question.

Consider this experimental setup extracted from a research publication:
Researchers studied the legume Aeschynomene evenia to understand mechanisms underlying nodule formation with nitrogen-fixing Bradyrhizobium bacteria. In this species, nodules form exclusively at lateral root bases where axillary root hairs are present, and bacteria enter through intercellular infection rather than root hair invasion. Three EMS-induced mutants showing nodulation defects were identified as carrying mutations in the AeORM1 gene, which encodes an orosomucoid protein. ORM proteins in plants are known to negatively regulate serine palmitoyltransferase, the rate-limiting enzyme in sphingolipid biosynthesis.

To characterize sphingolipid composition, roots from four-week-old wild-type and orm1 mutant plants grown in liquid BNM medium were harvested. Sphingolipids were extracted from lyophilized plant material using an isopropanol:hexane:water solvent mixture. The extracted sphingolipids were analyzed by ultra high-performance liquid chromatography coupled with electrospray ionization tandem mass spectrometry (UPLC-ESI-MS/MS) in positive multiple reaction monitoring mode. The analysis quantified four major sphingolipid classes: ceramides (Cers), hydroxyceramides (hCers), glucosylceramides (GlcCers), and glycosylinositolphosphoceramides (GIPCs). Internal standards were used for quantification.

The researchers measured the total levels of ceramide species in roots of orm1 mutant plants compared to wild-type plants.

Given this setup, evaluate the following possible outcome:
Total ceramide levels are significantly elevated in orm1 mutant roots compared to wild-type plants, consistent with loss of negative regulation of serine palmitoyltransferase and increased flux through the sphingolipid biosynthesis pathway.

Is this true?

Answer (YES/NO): YES